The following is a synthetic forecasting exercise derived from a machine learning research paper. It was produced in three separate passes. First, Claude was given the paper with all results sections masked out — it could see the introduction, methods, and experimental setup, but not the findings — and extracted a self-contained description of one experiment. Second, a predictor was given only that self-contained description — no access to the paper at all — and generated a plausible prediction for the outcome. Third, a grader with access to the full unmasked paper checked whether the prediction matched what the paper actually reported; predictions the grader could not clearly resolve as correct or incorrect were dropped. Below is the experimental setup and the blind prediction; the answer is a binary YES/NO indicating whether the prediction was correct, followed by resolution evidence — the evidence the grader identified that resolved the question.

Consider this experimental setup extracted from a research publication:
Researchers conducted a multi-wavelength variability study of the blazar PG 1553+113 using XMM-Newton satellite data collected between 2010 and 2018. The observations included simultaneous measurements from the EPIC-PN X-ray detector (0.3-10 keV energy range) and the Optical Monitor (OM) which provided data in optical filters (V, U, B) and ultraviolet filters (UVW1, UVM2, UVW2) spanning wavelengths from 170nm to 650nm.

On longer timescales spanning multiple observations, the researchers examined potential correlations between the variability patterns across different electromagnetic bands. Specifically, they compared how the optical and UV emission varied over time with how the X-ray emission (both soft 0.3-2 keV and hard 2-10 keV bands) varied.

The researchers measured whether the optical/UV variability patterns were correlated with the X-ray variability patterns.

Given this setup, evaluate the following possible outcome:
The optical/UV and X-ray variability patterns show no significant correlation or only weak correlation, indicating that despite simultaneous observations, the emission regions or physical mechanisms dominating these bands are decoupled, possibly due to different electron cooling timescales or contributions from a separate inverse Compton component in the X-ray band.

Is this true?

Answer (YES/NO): YES